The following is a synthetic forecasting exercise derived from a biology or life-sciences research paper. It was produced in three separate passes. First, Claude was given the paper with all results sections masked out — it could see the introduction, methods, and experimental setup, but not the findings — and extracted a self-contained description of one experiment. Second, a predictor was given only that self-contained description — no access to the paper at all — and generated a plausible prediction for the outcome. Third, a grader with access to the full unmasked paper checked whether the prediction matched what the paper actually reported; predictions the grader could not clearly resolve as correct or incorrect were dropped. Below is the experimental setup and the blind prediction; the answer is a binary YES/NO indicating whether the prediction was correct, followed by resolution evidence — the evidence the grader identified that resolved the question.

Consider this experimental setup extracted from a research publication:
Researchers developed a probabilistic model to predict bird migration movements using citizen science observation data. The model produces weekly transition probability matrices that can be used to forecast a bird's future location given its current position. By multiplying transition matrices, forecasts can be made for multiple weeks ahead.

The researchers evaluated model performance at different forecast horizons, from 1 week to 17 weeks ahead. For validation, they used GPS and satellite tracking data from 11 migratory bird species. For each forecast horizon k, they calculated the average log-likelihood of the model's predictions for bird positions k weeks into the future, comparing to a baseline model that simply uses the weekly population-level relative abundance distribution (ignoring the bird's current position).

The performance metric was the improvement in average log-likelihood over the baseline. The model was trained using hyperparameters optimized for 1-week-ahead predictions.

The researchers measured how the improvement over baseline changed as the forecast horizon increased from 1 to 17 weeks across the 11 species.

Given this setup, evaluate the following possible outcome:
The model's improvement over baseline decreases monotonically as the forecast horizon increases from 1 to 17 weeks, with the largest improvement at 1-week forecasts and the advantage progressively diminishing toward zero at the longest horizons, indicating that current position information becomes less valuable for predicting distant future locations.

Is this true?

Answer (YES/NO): NO